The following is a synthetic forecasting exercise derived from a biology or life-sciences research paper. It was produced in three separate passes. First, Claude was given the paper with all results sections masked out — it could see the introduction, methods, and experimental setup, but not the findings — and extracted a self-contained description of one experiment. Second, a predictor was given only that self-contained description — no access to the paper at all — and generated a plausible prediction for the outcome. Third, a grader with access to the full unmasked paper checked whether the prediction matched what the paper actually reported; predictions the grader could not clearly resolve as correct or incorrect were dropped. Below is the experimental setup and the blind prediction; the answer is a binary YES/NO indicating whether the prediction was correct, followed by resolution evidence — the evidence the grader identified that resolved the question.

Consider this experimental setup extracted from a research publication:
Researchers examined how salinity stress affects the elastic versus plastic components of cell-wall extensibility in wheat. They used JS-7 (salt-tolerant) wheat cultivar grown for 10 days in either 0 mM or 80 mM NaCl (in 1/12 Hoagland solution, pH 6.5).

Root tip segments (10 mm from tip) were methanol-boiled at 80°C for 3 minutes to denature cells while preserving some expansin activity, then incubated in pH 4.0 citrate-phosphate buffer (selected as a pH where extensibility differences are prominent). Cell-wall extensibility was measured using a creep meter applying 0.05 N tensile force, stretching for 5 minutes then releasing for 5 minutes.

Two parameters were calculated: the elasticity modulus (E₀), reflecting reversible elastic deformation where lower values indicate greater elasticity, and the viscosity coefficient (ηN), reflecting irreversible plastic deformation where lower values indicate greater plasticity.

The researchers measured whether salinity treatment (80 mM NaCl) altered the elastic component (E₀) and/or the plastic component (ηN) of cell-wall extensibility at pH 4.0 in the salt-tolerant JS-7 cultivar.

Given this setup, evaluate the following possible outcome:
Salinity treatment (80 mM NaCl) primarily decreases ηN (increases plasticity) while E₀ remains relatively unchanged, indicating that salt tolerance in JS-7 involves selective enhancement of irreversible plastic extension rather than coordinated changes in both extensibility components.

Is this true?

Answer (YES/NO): NO